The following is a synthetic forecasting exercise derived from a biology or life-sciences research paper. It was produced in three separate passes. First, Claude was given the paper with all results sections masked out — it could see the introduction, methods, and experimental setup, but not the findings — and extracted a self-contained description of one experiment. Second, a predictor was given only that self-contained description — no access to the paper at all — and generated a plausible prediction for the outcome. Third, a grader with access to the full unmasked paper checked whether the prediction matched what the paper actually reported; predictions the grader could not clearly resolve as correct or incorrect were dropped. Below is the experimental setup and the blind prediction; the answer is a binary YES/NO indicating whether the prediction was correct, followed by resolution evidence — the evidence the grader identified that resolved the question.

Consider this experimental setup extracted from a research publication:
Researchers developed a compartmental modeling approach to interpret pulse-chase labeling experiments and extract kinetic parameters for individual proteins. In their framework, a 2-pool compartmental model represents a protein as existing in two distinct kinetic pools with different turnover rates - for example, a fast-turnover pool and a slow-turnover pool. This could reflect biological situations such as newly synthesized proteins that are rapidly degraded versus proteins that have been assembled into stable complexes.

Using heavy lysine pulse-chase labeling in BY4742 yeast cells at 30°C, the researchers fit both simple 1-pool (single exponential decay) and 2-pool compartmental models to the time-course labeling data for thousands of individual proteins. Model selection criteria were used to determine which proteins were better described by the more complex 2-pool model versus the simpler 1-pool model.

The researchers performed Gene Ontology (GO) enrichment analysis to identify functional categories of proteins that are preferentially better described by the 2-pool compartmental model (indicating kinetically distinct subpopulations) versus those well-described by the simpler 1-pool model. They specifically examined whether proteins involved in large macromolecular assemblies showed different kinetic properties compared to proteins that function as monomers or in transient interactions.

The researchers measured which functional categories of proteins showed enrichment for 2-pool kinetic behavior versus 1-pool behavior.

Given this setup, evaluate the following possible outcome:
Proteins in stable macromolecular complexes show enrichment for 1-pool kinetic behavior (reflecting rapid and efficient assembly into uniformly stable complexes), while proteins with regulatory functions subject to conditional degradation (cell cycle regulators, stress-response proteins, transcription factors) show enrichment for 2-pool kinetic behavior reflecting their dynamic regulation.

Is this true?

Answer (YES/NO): NO